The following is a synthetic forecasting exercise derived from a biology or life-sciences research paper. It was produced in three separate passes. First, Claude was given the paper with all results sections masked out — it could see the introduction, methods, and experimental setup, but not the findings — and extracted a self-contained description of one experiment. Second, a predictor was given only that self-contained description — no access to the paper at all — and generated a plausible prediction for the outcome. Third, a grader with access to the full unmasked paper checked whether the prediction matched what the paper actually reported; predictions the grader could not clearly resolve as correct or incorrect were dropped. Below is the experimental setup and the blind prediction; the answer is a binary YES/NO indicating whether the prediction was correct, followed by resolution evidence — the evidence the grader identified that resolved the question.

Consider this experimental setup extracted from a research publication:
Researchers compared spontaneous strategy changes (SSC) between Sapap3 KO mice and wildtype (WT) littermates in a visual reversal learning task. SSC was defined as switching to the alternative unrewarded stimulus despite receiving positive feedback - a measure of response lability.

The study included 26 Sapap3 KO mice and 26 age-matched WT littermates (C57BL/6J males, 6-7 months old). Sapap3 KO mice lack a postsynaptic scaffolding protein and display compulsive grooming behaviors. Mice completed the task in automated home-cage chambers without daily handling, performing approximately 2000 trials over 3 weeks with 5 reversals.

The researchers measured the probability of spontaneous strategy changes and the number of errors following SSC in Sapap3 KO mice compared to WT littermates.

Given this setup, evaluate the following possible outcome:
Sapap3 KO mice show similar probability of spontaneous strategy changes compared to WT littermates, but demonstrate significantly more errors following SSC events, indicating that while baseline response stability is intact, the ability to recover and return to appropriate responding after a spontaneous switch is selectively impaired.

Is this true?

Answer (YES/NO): NO